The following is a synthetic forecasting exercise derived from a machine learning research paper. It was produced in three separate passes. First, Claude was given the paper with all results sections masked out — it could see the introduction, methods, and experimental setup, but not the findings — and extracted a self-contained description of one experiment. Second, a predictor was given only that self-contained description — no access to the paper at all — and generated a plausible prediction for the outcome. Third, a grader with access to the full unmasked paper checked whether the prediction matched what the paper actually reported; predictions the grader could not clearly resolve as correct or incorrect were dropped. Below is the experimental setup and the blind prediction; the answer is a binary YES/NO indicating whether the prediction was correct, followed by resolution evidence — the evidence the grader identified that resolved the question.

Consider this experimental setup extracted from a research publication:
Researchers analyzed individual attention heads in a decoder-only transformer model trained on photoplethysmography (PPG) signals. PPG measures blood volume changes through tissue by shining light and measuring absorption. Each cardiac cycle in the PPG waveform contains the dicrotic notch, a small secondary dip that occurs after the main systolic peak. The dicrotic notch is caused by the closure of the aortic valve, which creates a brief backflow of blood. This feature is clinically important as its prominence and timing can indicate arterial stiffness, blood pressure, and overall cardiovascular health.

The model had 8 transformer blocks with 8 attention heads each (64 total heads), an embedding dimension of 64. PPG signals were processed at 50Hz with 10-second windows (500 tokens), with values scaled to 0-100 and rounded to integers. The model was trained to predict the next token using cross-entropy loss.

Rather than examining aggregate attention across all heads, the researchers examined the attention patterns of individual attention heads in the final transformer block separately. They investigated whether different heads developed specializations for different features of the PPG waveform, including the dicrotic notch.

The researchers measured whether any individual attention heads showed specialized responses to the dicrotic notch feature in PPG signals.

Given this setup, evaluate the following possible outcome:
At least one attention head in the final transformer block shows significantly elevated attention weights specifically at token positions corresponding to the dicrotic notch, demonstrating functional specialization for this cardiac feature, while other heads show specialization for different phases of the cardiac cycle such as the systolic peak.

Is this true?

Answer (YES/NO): YES